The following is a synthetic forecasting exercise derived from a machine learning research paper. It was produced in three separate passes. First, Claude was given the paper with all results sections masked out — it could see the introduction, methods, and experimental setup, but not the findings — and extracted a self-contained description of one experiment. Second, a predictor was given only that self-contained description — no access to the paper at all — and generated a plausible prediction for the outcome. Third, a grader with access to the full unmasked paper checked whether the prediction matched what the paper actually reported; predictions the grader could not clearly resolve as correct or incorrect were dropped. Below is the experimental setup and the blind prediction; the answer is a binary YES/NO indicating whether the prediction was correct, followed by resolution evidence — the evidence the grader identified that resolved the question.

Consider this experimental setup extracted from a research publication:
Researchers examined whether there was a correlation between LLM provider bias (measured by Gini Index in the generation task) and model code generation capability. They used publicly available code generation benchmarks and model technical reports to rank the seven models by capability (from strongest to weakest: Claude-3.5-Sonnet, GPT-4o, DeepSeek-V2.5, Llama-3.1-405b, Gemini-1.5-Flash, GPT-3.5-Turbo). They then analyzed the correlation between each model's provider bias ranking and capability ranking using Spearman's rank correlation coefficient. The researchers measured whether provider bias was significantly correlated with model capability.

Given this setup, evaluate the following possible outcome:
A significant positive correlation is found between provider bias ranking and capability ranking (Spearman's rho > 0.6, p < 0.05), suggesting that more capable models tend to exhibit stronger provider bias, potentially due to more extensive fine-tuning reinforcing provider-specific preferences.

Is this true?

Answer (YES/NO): NO